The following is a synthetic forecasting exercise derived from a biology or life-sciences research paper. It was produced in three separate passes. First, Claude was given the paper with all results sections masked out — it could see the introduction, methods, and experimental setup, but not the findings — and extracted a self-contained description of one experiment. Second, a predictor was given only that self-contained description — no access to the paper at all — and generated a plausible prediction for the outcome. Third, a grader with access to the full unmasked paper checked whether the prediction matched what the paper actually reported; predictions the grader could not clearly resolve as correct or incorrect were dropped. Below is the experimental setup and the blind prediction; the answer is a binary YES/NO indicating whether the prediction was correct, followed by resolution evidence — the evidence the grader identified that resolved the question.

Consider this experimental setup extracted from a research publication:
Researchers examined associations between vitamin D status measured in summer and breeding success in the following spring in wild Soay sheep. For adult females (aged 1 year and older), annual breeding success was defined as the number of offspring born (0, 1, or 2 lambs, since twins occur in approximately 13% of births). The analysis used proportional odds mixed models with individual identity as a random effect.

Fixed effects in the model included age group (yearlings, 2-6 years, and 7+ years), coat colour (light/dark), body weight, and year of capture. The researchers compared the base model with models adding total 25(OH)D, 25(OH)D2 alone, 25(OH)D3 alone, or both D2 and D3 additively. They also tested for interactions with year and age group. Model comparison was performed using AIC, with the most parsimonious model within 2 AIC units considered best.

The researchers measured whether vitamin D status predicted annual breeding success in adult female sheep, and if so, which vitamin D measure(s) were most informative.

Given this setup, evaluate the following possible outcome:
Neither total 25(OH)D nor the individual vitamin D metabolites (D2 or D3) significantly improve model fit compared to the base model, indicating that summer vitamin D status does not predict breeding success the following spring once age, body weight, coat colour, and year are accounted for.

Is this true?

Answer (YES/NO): NO